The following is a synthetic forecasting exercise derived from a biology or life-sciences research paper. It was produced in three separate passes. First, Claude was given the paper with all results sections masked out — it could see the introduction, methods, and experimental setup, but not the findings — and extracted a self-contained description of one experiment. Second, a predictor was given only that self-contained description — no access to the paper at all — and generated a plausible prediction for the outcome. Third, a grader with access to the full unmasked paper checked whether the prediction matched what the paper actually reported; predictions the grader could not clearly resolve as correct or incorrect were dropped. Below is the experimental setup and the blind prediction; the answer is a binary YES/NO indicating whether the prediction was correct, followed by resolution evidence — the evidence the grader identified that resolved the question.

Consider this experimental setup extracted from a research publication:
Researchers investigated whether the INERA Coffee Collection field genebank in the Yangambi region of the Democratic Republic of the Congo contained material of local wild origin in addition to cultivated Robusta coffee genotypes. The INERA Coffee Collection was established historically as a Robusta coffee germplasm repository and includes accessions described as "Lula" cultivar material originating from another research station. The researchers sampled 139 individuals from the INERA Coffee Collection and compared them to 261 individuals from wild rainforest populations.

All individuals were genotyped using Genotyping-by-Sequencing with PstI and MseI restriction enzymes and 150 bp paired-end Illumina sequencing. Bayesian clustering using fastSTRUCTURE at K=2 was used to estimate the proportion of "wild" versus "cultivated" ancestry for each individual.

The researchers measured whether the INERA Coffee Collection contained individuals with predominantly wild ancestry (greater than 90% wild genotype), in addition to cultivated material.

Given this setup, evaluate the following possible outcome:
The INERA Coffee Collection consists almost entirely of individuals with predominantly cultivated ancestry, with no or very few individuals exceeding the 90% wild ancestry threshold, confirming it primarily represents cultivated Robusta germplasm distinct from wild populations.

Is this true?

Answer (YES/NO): NO